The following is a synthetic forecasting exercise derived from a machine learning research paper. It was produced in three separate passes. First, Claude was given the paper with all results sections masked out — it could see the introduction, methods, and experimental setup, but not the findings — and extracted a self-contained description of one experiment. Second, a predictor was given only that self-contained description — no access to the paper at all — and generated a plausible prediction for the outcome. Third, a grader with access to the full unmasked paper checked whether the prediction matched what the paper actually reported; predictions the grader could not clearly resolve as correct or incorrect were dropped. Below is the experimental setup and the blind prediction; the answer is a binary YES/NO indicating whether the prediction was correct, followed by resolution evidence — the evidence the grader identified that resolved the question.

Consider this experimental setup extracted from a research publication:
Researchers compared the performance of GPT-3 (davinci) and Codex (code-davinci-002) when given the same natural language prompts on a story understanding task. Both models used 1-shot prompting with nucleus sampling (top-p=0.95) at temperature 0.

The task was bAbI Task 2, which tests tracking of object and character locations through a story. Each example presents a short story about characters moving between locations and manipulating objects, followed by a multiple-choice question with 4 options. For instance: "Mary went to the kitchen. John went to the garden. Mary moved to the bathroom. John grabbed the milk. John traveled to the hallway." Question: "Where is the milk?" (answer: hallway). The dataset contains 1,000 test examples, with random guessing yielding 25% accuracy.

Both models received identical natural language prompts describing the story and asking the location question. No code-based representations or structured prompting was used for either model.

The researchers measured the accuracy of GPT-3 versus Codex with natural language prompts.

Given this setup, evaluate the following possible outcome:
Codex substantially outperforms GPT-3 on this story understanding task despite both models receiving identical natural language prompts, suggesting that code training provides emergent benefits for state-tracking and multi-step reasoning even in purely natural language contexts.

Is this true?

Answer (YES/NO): NO